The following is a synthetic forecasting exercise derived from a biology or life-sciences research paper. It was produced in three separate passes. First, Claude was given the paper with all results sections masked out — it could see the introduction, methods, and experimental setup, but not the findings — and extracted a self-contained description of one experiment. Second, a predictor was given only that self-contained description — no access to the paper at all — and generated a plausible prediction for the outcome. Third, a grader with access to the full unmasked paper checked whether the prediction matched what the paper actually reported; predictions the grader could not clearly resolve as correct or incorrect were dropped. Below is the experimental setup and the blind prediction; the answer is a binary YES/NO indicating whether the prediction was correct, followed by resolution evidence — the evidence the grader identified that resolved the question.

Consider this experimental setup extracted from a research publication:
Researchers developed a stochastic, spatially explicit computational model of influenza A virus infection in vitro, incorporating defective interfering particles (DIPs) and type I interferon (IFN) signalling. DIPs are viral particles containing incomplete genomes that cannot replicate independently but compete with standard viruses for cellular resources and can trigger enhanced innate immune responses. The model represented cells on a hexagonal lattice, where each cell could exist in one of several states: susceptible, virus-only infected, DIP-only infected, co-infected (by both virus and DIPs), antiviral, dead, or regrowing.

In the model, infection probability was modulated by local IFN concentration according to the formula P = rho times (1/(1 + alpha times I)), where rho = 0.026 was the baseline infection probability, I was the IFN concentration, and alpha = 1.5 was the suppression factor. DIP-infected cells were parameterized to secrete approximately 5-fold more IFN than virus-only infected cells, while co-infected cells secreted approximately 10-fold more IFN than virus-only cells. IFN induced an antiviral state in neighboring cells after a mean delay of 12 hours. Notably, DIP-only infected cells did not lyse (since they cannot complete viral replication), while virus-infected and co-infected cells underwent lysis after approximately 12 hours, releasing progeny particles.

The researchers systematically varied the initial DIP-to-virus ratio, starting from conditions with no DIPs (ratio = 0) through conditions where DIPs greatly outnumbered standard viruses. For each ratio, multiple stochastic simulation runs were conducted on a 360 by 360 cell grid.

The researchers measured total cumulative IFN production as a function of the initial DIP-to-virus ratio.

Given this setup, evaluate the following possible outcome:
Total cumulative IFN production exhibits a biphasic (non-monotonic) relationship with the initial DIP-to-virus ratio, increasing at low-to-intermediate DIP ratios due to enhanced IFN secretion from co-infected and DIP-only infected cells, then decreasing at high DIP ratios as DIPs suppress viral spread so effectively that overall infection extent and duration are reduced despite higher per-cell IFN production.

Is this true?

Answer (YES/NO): YES